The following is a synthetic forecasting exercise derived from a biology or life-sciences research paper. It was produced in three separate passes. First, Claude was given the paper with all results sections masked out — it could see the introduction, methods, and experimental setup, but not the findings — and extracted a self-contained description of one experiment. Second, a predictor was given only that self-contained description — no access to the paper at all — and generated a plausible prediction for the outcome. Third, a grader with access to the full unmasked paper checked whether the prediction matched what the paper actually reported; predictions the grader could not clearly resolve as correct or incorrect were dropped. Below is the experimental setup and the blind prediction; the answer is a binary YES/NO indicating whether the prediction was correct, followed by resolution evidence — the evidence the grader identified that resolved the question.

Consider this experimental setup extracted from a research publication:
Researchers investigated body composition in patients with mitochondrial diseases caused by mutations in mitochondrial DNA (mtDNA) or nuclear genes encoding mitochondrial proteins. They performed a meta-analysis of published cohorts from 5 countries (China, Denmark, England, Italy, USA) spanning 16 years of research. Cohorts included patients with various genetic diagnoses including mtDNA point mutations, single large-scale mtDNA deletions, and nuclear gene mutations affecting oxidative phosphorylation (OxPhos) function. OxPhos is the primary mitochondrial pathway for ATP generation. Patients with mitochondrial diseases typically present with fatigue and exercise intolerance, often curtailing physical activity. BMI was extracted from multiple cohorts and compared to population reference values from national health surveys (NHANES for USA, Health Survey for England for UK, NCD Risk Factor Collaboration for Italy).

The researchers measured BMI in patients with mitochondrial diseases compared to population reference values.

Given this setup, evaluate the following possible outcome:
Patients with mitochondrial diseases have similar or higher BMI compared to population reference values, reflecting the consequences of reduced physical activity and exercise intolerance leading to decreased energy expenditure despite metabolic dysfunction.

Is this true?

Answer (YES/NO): NO